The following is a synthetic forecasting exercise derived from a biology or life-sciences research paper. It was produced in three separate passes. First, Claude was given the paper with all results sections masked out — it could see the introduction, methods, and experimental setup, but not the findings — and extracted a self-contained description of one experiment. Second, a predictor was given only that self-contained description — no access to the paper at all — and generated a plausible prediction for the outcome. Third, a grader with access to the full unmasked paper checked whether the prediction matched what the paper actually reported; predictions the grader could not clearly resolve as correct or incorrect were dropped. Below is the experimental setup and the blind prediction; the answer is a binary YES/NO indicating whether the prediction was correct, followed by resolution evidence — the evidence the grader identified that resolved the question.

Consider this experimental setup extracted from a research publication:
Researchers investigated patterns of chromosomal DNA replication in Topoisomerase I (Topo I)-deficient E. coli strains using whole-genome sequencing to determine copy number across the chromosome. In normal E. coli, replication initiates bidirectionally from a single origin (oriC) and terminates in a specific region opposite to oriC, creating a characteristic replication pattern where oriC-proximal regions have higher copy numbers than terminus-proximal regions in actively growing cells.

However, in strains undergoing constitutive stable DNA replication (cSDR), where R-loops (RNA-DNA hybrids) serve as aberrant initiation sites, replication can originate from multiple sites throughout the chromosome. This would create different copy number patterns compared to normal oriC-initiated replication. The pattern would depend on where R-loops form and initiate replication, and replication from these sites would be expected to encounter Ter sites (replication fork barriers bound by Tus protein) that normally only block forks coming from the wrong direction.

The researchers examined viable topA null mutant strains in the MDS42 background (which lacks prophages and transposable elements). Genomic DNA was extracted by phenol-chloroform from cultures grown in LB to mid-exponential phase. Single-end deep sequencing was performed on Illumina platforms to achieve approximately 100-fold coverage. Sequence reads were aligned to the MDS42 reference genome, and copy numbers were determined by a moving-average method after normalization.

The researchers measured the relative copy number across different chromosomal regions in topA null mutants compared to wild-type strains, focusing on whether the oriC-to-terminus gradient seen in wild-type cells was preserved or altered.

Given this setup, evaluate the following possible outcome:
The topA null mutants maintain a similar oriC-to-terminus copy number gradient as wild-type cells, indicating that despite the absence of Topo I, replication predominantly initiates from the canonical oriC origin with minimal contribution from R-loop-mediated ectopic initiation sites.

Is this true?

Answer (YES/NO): NO